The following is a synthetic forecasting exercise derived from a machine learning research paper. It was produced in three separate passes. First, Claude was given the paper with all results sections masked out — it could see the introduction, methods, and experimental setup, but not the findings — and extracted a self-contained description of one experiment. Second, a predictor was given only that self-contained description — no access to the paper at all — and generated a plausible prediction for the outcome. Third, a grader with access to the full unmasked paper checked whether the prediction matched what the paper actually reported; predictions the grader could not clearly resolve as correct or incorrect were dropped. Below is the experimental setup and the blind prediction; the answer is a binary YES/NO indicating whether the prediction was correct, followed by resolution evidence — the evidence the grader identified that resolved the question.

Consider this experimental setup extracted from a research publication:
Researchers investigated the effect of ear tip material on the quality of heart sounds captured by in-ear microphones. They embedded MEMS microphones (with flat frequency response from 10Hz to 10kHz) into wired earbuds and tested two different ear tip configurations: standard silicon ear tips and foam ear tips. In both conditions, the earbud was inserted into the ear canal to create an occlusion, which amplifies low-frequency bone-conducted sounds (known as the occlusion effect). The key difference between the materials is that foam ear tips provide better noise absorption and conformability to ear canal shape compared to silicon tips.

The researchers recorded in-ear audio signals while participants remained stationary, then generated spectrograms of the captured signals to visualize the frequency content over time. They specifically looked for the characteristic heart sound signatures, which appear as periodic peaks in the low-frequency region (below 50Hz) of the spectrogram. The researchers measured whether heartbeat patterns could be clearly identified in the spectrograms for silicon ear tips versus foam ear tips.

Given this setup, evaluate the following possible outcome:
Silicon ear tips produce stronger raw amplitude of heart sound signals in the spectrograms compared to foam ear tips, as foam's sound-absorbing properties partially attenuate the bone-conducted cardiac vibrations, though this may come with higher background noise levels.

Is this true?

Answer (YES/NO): NO